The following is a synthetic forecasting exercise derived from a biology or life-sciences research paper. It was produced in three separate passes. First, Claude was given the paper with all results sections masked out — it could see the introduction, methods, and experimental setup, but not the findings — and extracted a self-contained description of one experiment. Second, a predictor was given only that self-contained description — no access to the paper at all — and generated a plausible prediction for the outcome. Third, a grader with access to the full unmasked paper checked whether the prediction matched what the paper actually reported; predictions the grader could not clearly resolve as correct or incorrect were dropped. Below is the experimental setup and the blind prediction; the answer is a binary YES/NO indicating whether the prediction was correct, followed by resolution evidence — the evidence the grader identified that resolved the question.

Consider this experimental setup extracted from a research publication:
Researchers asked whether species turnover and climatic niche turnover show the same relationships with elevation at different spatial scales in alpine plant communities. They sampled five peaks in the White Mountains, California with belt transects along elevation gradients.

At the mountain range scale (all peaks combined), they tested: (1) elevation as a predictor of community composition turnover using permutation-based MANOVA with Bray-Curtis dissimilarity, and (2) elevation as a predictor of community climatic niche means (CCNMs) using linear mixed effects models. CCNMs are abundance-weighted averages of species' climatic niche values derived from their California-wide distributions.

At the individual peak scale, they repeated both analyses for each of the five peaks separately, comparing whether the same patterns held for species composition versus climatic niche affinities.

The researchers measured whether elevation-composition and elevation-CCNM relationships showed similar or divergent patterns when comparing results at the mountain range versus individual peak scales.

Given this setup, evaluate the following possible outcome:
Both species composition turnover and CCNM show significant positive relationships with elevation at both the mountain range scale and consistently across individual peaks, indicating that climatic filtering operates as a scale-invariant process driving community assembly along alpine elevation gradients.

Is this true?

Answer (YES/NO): NO